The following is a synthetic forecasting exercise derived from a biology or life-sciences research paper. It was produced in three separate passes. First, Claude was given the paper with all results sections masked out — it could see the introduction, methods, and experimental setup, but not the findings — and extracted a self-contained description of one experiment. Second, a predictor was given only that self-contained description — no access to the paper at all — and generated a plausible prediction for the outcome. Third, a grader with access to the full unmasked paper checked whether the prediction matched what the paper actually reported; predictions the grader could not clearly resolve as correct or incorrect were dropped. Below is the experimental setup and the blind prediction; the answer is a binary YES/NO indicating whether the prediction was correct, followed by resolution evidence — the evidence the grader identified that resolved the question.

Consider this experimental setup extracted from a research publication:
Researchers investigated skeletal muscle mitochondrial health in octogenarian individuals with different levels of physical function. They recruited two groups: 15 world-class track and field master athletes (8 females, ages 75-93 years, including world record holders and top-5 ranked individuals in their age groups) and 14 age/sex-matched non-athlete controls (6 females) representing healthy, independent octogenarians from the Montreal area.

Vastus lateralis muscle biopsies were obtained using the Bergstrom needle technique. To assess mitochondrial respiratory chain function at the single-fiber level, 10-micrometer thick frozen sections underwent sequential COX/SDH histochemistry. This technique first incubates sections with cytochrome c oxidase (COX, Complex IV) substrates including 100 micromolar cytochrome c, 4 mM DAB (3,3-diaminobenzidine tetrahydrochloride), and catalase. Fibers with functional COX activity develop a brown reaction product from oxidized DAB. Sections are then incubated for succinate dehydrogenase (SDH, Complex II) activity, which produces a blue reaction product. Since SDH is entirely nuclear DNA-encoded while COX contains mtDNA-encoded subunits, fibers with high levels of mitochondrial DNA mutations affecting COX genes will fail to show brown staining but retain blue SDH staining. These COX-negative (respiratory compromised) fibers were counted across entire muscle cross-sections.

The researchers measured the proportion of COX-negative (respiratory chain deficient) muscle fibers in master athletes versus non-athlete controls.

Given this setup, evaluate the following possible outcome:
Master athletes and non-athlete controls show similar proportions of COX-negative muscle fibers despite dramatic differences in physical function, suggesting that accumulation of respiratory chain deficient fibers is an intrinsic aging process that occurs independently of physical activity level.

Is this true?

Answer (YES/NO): NO